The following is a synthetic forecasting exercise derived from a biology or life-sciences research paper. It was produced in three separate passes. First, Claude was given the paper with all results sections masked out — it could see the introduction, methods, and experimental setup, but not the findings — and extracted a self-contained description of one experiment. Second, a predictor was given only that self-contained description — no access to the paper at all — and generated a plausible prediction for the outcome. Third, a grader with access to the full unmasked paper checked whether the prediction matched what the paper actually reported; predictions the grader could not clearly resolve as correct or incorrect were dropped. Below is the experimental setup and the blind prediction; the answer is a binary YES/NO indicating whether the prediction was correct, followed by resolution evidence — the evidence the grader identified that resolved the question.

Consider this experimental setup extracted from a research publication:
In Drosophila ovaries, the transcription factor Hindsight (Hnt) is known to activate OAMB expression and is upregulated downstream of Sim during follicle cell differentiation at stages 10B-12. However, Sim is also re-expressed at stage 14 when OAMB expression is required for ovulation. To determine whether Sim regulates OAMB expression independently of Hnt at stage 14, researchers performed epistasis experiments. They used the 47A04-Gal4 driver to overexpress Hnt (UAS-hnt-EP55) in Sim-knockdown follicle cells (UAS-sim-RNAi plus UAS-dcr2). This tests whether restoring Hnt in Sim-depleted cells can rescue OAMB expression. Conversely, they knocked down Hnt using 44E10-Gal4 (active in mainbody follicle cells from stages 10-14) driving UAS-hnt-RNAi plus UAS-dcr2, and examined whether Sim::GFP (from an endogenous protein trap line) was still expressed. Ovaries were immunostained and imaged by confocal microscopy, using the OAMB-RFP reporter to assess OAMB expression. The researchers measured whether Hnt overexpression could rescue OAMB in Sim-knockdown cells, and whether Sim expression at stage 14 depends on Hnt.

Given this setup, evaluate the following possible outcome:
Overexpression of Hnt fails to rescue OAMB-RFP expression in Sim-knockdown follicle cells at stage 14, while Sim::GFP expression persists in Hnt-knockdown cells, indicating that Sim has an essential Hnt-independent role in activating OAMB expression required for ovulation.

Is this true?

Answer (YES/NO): NO